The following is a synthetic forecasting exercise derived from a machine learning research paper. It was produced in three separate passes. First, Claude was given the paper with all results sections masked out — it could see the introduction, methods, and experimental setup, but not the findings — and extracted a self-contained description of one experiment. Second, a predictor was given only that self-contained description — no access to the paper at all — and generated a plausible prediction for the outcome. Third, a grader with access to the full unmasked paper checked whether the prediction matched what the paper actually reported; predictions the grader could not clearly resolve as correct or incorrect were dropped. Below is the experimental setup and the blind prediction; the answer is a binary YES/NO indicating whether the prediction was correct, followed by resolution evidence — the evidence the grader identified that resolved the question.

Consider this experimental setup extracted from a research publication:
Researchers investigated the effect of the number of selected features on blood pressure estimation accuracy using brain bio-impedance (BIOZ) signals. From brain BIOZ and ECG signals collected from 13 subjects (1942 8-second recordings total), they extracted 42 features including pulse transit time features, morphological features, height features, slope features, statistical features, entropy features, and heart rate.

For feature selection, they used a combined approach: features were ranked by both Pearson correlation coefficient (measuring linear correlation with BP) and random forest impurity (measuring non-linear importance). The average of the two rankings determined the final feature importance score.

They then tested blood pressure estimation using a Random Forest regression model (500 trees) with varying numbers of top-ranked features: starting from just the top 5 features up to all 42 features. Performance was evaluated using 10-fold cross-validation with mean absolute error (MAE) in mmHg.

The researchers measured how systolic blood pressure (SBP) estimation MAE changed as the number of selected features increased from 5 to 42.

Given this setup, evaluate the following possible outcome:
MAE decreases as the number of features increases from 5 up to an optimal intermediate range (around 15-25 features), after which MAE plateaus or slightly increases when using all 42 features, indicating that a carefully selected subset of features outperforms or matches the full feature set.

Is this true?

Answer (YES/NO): NO